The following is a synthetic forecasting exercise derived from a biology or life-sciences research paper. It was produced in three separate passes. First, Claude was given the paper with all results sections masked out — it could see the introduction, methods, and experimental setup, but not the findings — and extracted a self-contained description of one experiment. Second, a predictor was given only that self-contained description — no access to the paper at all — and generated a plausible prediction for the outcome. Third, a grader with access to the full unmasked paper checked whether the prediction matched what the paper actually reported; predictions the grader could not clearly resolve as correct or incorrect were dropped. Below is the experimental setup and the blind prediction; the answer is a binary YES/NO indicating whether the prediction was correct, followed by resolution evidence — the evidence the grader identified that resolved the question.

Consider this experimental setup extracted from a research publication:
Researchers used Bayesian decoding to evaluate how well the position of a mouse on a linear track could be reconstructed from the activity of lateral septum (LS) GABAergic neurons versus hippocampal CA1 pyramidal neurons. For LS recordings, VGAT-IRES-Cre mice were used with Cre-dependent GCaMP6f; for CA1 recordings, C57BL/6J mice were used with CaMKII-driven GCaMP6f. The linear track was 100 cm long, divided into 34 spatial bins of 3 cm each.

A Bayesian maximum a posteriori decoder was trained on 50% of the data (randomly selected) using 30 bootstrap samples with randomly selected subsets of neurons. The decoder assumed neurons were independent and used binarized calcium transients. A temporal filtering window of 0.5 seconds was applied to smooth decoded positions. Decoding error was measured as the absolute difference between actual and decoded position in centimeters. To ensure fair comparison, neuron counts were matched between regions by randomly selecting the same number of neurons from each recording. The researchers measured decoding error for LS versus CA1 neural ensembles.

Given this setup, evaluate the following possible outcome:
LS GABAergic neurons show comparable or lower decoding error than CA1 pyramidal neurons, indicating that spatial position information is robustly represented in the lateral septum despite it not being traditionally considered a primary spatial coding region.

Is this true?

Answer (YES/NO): YES